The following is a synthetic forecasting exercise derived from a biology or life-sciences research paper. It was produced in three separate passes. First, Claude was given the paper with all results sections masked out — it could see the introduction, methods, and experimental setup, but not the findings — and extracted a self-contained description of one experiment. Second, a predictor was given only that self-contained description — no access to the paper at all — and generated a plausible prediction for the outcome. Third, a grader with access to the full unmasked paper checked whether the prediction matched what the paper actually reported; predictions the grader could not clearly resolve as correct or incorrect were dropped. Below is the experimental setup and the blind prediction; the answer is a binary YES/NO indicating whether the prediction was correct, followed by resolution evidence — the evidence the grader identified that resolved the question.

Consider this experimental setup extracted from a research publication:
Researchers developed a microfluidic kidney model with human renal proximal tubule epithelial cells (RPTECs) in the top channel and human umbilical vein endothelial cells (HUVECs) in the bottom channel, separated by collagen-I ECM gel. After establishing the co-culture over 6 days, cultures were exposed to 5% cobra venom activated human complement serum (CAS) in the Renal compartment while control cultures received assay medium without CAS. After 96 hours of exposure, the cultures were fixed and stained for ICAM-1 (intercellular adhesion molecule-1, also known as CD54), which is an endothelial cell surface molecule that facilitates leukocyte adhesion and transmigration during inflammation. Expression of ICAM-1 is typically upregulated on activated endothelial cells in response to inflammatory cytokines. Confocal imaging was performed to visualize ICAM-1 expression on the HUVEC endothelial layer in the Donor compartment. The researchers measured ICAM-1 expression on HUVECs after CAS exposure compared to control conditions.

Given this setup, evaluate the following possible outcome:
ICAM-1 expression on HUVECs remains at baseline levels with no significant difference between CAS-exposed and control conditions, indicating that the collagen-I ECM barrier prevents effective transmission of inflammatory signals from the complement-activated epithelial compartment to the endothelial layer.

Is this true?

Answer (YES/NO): NO